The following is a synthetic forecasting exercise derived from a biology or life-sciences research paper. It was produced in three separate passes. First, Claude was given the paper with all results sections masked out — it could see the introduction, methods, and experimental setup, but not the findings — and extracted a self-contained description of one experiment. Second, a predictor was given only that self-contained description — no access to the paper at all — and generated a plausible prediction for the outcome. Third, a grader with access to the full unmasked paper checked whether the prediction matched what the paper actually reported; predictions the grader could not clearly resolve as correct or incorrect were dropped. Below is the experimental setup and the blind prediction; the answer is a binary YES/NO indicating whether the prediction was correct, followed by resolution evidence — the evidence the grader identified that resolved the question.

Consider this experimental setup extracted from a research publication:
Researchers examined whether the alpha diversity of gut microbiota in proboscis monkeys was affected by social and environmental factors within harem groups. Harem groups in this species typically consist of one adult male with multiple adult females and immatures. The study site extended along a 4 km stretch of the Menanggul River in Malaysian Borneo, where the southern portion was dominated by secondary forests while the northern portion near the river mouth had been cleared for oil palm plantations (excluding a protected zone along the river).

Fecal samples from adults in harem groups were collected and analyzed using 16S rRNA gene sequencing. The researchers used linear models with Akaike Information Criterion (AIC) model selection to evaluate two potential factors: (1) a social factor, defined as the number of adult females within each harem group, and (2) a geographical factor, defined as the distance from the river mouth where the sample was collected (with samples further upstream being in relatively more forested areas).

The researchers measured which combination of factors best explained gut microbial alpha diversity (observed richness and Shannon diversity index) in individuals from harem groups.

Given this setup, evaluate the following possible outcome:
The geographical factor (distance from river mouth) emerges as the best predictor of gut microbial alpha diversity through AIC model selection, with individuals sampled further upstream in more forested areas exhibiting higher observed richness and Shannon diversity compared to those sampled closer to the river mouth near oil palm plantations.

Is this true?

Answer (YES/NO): NO